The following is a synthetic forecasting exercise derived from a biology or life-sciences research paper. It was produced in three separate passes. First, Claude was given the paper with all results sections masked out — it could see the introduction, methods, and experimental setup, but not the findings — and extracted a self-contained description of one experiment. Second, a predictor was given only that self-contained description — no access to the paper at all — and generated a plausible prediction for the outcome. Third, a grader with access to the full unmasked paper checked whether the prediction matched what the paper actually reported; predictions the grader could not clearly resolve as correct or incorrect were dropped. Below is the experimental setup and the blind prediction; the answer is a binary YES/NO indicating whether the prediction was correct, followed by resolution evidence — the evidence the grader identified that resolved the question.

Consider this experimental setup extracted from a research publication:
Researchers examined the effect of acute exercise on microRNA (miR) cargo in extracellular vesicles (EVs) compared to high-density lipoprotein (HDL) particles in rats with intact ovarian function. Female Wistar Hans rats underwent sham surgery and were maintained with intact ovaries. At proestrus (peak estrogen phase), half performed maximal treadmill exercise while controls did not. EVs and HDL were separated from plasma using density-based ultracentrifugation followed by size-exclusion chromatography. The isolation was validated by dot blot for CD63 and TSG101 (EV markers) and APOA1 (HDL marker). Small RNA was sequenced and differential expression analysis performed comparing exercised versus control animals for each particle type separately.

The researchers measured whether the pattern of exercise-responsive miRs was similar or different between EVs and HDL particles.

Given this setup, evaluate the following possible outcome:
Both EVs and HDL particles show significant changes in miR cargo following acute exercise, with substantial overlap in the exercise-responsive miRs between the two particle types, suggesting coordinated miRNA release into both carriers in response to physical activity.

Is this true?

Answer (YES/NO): NO